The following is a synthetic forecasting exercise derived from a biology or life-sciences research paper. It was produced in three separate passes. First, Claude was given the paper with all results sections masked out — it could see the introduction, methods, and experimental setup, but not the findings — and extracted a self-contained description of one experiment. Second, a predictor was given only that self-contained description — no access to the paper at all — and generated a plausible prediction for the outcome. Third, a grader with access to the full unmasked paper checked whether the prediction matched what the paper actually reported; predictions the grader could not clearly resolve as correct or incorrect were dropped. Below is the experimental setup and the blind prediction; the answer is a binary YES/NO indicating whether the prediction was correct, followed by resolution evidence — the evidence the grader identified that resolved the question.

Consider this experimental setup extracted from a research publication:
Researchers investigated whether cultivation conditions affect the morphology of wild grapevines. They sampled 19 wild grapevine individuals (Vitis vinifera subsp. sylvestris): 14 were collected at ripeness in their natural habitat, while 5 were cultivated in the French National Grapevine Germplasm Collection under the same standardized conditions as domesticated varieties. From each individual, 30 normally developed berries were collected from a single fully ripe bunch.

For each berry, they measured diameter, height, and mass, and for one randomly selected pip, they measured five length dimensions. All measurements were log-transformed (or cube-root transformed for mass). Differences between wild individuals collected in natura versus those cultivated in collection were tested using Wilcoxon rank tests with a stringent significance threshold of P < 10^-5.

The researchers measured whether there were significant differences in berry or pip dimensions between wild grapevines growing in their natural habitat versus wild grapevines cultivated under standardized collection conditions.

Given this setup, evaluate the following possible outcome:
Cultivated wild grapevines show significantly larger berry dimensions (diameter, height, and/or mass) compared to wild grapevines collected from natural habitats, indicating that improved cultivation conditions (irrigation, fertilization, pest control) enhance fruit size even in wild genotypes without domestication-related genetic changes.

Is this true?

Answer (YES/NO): NO